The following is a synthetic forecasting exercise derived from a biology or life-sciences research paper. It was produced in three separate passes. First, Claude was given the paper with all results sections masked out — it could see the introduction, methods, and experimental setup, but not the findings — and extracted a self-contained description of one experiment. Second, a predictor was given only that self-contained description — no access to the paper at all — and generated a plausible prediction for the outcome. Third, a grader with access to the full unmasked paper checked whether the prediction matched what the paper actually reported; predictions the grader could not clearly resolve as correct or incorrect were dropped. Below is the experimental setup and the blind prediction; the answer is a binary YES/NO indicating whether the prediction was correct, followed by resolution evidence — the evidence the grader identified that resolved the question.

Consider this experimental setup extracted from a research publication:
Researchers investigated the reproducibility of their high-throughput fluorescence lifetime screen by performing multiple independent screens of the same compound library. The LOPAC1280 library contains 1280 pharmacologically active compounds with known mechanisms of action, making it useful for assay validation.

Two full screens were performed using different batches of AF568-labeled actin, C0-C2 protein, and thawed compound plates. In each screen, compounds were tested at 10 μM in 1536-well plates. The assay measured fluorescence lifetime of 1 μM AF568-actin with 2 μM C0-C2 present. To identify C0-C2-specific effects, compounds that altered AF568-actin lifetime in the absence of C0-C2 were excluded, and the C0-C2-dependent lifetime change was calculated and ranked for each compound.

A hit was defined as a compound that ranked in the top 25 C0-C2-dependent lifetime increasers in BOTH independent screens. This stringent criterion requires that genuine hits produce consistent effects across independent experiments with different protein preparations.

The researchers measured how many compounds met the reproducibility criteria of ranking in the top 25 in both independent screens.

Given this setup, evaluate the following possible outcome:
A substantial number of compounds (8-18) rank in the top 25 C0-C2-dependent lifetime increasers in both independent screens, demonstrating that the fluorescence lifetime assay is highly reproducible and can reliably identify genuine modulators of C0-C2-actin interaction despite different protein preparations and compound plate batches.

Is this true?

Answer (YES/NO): NO